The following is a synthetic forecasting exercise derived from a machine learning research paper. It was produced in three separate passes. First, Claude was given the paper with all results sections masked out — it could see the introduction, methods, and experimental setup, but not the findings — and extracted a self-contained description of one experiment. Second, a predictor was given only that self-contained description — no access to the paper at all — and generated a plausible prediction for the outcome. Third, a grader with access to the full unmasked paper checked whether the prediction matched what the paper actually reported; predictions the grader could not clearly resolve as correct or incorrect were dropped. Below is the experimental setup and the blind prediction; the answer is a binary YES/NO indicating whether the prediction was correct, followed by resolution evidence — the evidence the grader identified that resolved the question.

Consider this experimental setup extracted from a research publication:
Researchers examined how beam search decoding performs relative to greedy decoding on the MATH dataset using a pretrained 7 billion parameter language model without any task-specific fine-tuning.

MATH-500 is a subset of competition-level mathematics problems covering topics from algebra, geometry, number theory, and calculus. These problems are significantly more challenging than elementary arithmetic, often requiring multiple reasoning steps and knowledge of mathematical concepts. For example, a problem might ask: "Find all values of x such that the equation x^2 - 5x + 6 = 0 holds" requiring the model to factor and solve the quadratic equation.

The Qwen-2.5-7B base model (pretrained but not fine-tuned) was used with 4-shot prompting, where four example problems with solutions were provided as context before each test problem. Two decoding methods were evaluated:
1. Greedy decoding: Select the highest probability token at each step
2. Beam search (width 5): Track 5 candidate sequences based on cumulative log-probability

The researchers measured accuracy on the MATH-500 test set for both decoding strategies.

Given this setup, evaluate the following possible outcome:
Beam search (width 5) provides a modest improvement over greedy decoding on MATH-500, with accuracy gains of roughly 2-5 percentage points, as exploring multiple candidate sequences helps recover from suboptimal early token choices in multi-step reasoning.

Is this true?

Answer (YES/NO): NO